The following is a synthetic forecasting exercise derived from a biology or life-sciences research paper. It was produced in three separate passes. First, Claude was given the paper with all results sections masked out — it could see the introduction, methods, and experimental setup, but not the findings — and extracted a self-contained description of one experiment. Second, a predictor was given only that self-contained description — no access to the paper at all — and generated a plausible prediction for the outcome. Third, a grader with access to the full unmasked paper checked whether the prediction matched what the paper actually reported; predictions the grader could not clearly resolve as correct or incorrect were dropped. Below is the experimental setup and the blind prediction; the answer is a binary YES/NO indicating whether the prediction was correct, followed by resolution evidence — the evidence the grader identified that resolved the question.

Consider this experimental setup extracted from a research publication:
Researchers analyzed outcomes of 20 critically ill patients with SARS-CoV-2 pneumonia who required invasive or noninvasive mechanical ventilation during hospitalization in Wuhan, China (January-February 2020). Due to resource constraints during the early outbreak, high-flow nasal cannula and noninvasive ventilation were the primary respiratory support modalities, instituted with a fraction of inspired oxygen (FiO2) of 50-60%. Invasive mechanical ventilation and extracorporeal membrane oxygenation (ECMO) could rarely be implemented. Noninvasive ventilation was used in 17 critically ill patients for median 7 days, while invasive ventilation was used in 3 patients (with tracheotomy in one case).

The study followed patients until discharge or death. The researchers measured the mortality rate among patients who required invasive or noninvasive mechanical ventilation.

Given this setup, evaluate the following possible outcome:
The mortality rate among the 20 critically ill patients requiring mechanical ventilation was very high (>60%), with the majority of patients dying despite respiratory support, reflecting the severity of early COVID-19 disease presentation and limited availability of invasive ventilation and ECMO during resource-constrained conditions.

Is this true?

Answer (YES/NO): NO